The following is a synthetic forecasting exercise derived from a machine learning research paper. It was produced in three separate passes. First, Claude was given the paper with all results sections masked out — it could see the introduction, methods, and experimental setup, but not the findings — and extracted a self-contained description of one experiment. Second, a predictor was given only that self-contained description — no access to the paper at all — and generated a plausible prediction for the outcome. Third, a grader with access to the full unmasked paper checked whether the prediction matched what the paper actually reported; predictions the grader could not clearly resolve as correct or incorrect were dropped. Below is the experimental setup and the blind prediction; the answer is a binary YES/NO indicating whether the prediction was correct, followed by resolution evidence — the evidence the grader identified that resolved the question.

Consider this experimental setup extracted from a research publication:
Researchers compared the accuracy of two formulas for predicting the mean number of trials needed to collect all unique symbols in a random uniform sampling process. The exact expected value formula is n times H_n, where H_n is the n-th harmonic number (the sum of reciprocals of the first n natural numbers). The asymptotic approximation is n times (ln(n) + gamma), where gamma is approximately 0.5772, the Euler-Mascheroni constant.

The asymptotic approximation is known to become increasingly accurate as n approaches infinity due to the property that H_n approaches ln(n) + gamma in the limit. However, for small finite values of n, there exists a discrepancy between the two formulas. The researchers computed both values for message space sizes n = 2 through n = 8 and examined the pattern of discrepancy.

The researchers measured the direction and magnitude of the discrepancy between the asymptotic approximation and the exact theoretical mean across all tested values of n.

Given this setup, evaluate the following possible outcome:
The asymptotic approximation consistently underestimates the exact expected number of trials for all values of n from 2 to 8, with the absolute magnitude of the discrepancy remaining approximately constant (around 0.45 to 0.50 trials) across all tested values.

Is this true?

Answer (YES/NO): YES